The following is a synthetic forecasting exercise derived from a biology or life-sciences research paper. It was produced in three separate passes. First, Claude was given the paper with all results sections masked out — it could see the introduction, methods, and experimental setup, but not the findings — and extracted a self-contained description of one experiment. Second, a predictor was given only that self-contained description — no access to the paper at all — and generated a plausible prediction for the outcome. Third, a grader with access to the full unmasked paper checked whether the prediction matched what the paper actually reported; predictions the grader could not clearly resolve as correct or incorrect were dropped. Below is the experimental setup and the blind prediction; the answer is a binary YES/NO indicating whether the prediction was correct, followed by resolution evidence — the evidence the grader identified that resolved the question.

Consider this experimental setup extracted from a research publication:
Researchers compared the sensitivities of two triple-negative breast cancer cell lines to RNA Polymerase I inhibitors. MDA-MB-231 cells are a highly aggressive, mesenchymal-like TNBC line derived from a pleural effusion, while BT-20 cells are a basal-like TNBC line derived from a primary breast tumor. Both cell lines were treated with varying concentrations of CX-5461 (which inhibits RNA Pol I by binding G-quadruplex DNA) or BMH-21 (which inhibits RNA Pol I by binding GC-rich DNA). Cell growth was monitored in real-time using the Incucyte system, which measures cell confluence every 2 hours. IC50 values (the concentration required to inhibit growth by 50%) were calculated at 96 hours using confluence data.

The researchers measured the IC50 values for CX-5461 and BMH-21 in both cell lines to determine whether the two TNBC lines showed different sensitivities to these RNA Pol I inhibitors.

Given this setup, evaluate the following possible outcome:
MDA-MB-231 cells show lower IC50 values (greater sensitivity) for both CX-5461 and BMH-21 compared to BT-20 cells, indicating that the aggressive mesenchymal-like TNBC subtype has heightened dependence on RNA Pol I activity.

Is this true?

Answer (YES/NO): YES